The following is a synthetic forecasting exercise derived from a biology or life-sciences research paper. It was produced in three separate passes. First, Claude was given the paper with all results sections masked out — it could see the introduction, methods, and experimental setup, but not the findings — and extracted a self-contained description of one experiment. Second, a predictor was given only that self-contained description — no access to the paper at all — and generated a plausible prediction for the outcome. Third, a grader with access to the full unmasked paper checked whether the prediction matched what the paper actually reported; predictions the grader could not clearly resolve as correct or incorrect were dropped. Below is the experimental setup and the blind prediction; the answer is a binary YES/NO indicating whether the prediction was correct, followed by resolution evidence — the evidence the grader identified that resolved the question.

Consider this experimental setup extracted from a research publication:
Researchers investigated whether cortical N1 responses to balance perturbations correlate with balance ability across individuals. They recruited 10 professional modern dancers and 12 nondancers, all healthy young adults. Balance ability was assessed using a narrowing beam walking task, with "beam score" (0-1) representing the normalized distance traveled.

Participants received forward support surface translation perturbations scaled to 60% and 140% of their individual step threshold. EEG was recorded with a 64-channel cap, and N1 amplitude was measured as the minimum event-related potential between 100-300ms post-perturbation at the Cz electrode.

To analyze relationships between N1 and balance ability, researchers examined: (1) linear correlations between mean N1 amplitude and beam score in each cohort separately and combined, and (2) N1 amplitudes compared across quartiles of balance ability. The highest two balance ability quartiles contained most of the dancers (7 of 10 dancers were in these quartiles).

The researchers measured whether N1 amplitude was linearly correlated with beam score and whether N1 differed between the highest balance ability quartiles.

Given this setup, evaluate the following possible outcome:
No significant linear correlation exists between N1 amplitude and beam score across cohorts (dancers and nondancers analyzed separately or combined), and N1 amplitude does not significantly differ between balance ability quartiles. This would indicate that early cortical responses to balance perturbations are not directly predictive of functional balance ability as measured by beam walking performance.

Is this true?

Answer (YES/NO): NO